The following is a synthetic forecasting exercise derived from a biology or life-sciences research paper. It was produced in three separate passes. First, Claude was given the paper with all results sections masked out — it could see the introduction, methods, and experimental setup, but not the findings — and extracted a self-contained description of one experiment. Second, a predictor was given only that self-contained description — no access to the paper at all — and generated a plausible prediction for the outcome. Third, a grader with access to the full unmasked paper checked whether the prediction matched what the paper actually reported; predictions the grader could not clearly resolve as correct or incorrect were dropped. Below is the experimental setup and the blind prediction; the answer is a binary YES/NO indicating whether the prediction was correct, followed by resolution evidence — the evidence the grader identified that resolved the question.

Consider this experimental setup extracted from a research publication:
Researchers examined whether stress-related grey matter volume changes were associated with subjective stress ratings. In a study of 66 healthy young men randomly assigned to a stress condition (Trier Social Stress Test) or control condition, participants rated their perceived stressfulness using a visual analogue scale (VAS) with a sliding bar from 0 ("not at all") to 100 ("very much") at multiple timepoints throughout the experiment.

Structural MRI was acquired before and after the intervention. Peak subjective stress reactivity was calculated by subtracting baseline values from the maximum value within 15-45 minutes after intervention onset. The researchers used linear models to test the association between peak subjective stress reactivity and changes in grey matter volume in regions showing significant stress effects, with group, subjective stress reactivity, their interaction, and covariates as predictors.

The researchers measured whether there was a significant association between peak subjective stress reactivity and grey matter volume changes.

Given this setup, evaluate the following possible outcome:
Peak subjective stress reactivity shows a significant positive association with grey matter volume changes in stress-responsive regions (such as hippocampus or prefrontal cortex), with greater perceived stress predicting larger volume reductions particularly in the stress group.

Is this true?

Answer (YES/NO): NO